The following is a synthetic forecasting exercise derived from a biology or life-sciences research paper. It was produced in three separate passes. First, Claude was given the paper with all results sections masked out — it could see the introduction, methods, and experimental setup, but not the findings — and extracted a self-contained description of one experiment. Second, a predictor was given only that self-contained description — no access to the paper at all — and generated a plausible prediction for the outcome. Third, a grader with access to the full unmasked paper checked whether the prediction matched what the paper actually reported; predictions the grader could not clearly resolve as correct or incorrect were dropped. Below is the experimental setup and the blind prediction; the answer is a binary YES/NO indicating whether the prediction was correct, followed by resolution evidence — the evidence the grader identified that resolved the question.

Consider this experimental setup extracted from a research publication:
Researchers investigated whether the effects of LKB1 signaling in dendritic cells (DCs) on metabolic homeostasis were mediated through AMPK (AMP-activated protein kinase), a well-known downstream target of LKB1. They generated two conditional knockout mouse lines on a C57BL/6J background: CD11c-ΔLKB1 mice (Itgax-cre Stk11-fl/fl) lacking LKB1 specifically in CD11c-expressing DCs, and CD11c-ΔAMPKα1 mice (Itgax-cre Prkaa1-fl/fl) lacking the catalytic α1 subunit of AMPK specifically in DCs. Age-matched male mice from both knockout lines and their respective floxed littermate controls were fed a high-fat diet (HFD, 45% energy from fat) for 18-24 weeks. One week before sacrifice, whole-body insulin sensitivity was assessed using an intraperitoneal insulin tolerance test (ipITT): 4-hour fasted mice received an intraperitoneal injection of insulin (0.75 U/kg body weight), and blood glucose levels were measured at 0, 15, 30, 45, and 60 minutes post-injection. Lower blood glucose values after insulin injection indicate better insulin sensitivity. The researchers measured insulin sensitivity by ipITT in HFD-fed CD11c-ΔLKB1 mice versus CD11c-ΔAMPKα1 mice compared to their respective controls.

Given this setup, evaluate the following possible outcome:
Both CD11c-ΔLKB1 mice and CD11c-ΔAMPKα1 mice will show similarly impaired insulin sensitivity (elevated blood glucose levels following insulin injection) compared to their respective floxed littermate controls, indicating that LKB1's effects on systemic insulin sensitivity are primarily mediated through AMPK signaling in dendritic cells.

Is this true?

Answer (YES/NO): NO